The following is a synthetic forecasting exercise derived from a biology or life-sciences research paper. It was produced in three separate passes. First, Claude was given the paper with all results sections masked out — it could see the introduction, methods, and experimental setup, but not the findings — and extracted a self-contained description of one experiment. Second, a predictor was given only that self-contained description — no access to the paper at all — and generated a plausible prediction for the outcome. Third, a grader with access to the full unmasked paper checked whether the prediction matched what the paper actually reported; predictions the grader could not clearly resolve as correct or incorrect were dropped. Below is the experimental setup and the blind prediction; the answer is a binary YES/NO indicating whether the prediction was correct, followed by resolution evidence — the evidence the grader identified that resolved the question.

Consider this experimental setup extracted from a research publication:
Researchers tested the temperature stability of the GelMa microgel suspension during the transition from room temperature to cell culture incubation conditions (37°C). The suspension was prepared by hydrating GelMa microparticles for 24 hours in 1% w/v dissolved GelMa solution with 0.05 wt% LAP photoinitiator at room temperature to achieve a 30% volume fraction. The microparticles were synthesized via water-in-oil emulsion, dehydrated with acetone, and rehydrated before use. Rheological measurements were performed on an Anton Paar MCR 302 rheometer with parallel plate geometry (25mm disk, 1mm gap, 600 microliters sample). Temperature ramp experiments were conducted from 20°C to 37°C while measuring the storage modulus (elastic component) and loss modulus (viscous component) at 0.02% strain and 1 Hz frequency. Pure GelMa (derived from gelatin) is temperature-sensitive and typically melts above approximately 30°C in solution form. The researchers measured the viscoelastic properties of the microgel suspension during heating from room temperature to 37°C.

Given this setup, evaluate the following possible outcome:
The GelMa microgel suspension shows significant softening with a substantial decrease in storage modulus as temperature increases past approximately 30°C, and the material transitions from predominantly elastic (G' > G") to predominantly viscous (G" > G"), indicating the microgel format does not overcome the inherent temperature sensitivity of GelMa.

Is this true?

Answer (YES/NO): NO